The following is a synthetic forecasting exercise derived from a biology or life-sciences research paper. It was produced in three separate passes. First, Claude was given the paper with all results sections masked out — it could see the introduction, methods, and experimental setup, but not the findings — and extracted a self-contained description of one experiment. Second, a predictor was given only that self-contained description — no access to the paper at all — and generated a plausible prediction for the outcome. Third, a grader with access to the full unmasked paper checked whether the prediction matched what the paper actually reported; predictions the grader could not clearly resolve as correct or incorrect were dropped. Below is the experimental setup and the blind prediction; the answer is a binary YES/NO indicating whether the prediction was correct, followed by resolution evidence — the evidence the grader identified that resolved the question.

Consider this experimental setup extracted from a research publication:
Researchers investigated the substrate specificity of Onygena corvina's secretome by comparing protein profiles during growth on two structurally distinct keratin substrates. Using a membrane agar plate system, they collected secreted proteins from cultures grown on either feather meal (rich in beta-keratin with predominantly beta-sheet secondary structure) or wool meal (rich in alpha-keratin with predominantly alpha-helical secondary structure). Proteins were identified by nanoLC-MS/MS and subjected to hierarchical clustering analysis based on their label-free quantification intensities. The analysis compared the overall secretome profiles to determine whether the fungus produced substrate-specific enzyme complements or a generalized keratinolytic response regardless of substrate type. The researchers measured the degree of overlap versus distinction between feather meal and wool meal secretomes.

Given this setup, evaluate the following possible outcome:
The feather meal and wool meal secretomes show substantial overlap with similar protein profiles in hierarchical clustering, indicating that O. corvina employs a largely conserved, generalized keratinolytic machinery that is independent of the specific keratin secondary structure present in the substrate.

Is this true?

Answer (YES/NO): NO